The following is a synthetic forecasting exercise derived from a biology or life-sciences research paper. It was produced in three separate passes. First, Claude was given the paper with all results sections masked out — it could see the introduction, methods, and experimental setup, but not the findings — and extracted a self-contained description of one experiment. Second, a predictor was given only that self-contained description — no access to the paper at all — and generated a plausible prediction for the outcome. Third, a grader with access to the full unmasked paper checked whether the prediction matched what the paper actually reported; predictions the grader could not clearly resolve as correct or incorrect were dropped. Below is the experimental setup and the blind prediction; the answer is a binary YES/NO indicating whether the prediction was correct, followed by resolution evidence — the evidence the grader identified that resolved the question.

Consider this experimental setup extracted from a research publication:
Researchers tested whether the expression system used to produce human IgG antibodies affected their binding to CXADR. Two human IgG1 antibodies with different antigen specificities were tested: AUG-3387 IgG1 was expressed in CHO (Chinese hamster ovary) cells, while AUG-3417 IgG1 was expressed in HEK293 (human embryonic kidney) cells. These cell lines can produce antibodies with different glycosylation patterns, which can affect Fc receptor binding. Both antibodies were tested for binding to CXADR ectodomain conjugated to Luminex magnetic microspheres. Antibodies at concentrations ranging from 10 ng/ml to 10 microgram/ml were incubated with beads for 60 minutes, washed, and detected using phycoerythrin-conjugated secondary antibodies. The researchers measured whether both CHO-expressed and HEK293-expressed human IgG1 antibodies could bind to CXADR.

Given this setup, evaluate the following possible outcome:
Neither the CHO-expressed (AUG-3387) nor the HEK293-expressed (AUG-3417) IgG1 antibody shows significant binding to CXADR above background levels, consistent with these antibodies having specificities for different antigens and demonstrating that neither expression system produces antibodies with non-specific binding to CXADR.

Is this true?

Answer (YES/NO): NO